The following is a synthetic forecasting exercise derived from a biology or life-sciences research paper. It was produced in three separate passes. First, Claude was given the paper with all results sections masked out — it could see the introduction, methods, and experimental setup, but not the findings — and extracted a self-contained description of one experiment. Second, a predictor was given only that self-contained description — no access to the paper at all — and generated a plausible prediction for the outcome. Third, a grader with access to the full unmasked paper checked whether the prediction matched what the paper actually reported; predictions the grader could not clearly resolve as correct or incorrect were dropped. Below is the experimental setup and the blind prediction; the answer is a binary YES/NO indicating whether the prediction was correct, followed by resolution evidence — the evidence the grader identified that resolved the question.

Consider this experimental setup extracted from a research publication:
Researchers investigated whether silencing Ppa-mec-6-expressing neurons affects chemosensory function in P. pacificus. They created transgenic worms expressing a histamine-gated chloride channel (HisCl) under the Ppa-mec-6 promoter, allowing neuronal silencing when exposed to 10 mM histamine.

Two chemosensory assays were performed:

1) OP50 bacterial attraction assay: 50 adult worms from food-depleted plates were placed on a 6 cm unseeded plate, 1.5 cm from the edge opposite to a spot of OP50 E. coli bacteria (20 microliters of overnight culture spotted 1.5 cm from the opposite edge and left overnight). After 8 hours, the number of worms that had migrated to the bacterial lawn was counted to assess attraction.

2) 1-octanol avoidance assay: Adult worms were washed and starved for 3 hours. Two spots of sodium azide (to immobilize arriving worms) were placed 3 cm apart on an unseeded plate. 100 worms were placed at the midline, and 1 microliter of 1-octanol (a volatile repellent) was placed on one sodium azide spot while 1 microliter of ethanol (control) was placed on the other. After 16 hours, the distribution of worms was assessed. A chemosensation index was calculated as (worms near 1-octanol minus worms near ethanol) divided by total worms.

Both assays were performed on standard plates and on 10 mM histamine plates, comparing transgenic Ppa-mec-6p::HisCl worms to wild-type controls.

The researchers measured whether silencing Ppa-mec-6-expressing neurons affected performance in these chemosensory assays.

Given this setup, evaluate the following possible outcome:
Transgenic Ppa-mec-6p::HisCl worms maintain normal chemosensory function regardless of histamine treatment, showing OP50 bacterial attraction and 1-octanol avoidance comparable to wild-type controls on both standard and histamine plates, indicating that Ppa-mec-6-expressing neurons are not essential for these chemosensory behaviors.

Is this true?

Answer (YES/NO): YES